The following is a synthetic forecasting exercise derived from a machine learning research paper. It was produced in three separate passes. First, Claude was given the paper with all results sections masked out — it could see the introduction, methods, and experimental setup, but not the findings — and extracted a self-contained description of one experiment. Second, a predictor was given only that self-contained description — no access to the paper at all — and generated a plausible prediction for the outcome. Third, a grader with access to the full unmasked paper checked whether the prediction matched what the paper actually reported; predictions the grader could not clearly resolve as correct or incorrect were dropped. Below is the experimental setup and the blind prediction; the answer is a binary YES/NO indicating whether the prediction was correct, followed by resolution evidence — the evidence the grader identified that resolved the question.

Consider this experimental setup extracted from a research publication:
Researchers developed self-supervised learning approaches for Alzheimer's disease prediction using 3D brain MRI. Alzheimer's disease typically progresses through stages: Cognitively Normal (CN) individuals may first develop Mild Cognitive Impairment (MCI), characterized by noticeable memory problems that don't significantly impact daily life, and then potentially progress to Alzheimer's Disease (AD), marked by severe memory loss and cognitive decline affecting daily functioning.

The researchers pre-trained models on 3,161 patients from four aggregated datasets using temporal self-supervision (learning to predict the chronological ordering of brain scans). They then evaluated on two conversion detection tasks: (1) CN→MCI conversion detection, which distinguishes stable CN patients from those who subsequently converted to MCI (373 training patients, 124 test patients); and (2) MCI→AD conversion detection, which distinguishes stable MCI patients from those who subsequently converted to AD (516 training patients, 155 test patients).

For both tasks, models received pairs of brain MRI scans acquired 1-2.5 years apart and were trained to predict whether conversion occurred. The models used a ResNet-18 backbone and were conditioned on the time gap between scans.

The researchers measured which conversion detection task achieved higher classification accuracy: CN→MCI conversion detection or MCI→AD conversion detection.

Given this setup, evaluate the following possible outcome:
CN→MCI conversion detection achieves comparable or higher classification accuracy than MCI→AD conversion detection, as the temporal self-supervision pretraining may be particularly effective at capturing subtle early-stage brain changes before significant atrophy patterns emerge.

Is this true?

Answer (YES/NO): NO